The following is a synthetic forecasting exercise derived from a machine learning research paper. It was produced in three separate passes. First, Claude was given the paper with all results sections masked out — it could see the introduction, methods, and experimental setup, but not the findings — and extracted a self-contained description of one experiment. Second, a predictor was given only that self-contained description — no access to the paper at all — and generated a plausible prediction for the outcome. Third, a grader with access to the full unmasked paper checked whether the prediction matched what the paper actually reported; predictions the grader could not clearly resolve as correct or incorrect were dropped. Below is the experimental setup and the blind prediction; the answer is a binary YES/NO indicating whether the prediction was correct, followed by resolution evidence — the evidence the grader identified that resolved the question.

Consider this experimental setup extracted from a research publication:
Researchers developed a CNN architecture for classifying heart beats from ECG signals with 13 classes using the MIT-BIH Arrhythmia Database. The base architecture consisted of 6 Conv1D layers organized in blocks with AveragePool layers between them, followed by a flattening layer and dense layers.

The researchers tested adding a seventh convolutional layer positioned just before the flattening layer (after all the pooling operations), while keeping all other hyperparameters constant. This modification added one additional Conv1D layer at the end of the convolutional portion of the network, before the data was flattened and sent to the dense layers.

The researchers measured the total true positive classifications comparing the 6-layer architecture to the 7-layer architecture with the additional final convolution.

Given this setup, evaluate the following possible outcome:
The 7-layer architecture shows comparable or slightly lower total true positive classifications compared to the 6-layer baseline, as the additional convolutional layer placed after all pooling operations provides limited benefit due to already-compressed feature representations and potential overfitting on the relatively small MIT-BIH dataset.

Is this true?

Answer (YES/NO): YES